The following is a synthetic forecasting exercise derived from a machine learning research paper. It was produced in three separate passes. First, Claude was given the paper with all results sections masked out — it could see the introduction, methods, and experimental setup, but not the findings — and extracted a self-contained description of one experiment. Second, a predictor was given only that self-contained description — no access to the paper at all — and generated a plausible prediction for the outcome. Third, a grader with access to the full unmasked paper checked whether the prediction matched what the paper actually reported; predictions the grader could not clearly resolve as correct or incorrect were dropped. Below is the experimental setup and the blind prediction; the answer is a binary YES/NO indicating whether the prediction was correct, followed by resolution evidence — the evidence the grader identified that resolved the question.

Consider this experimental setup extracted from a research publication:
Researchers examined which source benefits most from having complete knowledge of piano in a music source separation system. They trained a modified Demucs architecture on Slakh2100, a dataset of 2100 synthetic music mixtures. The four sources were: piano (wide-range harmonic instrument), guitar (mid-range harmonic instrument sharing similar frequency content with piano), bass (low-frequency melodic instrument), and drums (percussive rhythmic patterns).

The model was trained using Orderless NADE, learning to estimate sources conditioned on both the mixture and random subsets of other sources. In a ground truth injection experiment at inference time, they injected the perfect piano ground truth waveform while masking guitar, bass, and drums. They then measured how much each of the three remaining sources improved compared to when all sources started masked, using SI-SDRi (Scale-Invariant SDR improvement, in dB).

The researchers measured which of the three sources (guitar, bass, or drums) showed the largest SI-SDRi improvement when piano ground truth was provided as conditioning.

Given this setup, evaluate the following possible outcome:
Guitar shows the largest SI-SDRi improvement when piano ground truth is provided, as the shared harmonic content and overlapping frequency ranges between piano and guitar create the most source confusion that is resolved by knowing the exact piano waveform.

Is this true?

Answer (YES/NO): YES